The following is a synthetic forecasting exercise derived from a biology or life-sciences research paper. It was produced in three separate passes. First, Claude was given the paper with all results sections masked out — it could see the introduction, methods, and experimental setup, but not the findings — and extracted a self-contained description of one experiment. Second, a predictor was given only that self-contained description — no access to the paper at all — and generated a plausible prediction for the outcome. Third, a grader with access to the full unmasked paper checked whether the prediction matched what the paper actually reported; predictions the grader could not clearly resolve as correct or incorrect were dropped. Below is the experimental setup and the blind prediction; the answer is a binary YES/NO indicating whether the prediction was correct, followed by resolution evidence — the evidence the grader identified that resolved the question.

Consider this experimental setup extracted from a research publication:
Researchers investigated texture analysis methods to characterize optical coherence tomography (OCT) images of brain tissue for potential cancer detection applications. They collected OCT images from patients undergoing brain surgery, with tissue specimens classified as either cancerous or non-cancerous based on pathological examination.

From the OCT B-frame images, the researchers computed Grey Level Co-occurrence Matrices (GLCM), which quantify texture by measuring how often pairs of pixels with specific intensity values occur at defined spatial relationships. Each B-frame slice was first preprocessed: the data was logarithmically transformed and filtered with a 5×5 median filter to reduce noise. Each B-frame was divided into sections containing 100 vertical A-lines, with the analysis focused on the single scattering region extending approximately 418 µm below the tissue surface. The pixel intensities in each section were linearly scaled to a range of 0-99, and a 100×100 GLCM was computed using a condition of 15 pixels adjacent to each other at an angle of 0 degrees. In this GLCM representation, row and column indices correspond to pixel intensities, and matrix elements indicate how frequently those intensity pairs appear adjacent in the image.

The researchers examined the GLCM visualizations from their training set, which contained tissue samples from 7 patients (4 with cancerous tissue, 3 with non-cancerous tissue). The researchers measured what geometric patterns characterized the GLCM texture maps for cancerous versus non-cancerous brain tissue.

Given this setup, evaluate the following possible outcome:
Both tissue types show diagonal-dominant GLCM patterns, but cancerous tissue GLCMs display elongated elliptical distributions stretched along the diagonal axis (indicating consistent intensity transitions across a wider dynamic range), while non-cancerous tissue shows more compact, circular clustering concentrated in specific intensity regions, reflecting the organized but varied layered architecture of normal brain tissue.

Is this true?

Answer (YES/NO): NO